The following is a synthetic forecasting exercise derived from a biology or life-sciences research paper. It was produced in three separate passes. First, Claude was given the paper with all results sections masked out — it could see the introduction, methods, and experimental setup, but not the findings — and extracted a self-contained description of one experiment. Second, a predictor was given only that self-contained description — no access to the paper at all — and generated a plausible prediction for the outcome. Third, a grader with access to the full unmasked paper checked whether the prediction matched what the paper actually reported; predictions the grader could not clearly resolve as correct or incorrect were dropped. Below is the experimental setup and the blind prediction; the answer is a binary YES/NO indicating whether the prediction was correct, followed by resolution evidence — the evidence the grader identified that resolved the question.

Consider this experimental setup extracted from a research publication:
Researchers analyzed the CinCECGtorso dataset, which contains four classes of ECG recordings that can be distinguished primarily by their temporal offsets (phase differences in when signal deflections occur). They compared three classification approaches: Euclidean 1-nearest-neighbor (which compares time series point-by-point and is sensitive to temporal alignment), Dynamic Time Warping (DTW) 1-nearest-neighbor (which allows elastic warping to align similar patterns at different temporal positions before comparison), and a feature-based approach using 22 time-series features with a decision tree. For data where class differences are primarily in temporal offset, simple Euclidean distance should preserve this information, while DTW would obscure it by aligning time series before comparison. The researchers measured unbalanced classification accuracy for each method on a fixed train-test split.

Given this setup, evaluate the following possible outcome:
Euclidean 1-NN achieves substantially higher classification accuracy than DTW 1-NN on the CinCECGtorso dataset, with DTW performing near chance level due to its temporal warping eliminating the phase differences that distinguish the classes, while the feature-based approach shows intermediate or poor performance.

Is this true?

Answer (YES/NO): NO